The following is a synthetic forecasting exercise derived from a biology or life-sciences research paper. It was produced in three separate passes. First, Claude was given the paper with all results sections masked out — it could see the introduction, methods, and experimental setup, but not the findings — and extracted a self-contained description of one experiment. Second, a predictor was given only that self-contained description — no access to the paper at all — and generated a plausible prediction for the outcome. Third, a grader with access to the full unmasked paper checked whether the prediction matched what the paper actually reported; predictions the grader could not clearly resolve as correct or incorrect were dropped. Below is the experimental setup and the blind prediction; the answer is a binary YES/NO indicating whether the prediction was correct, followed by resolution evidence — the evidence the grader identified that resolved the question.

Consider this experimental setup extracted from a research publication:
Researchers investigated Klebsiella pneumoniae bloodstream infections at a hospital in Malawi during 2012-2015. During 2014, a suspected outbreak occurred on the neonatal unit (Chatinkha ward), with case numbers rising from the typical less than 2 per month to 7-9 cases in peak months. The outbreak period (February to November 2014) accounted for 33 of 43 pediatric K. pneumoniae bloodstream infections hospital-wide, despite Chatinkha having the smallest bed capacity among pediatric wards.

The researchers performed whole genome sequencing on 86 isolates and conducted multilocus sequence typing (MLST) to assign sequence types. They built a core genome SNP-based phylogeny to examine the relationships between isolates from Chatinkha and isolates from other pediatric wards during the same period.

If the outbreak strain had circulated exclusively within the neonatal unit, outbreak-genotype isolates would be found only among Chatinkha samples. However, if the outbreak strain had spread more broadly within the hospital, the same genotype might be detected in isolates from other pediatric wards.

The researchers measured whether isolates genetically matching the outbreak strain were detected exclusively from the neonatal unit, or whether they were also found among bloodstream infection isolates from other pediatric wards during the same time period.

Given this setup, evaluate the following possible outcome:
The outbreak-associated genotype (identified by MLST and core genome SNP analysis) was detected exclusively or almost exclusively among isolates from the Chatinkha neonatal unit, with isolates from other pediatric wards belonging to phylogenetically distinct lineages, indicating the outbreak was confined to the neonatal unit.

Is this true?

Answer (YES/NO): NO